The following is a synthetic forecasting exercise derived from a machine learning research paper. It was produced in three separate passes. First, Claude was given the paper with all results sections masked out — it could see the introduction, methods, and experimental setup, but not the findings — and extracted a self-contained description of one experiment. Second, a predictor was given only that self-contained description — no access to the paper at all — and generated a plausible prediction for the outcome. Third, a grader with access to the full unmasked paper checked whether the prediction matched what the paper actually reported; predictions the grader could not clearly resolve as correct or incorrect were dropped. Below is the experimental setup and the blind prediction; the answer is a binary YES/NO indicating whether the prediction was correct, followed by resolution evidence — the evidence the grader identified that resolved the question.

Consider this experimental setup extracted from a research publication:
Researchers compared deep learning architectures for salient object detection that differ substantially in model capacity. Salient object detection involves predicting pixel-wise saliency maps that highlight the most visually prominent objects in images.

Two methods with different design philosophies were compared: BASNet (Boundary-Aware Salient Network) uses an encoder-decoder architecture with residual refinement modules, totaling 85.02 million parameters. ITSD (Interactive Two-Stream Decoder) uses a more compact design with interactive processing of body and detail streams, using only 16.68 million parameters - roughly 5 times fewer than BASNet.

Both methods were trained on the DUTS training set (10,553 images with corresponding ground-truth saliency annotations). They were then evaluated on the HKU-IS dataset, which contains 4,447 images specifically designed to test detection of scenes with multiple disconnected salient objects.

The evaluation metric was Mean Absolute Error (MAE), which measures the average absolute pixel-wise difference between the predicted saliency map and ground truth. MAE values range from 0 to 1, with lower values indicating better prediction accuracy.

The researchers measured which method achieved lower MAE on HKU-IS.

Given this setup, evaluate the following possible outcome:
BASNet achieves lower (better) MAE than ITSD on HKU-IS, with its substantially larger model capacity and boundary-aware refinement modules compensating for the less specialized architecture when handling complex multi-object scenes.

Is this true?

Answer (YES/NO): YES